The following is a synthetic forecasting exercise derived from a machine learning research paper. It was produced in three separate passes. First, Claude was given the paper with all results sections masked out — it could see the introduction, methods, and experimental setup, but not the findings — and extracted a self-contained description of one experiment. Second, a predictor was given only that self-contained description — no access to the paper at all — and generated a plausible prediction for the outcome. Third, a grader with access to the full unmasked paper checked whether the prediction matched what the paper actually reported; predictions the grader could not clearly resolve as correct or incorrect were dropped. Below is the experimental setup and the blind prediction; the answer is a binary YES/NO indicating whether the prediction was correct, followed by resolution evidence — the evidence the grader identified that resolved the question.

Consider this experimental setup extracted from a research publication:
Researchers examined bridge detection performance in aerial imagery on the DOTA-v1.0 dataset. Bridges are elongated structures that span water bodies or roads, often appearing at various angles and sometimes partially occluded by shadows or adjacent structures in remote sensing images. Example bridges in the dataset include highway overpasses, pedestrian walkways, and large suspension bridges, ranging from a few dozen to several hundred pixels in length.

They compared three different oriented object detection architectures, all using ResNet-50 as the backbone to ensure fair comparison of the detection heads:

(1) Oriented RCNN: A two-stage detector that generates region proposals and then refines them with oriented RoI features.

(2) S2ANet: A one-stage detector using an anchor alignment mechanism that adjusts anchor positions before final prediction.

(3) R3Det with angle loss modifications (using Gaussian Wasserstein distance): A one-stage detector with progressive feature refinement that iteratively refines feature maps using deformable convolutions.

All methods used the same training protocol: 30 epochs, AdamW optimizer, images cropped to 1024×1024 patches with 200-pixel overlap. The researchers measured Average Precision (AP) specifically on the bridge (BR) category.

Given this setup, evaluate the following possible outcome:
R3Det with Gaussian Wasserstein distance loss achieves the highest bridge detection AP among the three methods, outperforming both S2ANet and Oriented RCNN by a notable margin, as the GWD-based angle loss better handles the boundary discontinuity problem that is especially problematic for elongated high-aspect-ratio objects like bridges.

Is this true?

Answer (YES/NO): NO